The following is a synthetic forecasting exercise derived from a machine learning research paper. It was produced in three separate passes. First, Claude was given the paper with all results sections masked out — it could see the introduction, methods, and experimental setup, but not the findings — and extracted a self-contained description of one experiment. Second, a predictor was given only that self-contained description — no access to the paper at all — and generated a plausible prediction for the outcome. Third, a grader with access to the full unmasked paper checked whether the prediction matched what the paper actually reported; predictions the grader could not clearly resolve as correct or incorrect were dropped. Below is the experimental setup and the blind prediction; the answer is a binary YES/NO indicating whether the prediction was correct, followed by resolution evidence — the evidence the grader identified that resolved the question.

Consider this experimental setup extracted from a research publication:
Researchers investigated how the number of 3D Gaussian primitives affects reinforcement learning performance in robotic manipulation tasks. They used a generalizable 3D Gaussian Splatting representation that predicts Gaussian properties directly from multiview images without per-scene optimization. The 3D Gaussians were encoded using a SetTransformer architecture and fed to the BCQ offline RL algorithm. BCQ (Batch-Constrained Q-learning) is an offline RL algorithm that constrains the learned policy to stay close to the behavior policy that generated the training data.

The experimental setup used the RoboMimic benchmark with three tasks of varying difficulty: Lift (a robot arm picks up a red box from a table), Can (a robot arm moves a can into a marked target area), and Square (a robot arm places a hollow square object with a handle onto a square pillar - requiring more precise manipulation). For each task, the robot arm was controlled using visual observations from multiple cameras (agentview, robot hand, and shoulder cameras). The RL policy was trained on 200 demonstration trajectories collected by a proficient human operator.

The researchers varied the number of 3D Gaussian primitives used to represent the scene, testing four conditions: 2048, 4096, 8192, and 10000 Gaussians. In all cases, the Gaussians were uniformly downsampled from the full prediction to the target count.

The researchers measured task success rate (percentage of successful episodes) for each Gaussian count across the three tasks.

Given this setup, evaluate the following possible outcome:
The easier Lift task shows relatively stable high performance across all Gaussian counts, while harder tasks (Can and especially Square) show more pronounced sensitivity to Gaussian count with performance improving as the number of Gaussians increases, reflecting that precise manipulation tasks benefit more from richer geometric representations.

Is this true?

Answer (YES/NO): YES